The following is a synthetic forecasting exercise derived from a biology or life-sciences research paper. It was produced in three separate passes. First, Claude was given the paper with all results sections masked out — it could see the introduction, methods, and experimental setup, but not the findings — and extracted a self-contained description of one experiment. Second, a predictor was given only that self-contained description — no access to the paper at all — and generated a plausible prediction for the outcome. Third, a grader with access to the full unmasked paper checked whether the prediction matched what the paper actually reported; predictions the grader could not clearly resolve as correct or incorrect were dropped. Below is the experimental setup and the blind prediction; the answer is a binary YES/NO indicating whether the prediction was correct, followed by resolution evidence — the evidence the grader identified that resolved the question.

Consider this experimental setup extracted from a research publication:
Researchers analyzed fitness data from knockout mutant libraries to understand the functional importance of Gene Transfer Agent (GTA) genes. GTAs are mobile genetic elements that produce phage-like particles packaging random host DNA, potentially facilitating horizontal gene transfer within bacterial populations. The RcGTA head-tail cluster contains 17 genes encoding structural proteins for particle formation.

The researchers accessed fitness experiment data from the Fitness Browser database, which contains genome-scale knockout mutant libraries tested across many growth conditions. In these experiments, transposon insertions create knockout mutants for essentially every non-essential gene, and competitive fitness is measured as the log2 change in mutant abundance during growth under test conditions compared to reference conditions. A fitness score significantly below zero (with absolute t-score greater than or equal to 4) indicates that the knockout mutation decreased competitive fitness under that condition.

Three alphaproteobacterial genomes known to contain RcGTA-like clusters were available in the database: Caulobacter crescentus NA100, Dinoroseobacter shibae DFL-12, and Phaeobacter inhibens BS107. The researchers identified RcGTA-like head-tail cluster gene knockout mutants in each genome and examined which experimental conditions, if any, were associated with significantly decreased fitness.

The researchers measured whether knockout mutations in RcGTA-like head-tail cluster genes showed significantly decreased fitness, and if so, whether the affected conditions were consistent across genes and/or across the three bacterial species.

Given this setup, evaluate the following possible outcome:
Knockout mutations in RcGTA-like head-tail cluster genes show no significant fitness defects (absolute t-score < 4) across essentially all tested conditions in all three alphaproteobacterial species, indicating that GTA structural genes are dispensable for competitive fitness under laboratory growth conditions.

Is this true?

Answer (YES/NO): NO